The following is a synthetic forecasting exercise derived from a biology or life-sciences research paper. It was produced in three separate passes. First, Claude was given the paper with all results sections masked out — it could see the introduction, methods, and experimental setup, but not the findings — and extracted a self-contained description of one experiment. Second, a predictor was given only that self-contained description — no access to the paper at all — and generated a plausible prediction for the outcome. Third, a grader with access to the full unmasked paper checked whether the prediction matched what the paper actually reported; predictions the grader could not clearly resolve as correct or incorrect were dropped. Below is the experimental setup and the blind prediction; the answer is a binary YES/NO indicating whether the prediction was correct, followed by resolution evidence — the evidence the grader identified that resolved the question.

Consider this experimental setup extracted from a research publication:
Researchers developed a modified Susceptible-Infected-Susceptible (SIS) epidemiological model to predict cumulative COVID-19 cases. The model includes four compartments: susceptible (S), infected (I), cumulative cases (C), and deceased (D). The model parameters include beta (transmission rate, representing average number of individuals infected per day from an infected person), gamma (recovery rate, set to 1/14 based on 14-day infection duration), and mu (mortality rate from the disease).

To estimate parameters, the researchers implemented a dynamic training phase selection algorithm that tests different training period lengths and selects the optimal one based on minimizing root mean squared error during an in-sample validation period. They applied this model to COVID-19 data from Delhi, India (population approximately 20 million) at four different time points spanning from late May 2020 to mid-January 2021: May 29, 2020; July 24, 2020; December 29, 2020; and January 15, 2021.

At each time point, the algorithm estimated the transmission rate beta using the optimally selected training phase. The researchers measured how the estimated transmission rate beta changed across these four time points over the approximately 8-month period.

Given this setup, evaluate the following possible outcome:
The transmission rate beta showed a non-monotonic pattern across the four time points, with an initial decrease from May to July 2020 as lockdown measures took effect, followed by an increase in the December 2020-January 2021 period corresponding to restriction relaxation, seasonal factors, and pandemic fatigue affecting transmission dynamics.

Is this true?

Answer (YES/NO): NO